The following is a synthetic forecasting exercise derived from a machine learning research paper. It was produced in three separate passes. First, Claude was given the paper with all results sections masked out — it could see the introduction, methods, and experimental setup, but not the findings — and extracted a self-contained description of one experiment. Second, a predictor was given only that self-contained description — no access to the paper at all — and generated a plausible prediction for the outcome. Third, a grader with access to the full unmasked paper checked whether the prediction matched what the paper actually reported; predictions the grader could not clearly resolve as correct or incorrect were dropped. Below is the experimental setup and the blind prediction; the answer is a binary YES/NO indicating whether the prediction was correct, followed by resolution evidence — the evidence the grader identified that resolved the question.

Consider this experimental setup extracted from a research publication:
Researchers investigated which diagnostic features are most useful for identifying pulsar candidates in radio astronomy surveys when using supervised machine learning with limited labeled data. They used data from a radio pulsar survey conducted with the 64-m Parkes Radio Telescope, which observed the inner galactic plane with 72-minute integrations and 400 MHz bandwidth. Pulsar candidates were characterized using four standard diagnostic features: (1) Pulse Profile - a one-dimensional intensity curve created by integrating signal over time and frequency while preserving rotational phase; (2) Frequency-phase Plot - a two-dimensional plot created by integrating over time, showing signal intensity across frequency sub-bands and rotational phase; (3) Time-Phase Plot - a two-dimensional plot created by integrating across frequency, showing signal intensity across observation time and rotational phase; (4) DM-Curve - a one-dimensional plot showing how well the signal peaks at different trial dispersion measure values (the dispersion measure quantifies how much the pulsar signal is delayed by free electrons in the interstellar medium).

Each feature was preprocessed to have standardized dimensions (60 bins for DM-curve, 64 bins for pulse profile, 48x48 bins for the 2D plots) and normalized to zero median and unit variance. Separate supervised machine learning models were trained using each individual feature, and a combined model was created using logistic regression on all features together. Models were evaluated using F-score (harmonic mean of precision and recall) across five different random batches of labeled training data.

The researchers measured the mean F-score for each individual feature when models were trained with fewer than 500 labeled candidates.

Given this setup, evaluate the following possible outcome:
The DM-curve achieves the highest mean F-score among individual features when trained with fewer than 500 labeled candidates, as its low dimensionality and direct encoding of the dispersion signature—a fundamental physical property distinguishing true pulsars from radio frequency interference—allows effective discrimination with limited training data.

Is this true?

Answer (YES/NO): YES